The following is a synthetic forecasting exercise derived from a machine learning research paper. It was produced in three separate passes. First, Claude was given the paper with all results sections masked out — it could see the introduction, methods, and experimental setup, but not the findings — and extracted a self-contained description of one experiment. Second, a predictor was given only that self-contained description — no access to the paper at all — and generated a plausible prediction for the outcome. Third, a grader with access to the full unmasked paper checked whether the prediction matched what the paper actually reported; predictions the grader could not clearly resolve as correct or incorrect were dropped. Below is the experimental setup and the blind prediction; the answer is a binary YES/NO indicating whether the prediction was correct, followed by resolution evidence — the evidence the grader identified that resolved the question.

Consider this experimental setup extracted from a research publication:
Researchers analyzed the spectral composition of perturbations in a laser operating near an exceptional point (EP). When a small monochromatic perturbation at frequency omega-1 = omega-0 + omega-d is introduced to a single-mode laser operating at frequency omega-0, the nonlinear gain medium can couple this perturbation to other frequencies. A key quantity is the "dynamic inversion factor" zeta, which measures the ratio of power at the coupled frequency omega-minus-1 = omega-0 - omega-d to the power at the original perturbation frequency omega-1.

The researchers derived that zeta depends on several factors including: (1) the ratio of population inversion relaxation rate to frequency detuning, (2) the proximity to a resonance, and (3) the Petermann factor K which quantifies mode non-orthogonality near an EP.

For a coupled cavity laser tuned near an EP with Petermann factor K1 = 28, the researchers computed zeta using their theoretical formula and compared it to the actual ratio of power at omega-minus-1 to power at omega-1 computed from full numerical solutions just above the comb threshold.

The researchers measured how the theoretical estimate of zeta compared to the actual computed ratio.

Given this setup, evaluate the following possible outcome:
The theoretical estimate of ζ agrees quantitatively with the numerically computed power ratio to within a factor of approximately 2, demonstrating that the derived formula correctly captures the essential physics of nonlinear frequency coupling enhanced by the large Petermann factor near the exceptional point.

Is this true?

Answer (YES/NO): NO